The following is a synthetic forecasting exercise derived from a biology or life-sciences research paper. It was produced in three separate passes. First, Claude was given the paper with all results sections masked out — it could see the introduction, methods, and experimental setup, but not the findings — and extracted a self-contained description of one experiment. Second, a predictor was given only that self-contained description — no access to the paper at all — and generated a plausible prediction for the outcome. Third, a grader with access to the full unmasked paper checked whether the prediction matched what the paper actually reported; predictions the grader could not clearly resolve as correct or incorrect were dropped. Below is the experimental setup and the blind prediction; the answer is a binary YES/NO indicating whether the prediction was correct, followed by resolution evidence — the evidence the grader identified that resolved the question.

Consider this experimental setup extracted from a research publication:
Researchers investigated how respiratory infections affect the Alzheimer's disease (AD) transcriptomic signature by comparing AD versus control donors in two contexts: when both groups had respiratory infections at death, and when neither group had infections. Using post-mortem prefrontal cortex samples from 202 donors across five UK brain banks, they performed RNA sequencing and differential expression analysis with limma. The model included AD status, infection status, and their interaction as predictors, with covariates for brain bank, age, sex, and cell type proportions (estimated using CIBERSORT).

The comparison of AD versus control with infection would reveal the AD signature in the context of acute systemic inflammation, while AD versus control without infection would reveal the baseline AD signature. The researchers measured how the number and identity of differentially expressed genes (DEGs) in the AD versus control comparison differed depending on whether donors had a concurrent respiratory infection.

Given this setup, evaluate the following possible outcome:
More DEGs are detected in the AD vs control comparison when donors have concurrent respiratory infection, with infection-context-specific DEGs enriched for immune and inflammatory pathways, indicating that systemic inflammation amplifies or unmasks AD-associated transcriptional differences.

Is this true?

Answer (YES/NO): NO